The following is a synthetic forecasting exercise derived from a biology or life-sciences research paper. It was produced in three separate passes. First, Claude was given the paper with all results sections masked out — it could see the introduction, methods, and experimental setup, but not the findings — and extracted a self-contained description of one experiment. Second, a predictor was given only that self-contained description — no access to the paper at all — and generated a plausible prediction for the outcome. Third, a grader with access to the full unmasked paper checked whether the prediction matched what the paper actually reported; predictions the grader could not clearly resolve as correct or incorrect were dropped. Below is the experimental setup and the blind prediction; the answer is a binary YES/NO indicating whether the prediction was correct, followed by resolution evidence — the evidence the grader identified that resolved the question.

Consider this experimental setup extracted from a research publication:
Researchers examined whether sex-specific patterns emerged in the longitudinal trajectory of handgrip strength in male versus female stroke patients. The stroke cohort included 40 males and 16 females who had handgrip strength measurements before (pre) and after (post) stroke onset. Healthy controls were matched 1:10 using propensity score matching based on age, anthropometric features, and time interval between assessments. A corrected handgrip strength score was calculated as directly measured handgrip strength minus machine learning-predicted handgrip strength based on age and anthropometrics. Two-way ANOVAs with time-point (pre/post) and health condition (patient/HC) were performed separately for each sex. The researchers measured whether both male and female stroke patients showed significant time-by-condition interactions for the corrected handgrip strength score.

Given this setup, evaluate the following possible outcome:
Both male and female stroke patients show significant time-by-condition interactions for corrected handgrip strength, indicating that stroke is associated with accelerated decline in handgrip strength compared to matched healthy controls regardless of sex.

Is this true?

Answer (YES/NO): NO